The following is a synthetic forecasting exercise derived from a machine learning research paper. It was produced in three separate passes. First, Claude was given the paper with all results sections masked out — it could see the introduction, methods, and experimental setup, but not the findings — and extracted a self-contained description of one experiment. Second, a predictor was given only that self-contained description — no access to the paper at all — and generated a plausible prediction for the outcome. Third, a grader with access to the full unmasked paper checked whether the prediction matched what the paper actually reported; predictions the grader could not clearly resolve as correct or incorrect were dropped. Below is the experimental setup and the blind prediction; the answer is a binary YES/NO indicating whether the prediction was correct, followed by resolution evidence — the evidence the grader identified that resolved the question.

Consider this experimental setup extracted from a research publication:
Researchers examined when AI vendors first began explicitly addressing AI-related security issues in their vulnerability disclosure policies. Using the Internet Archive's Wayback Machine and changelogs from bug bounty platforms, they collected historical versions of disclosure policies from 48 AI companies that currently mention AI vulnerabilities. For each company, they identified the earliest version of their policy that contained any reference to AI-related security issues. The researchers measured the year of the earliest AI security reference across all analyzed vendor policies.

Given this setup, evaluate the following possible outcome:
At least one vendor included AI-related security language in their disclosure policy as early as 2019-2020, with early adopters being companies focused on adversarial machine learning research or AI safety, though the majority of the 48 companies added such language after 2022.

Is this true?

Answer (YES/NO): NO